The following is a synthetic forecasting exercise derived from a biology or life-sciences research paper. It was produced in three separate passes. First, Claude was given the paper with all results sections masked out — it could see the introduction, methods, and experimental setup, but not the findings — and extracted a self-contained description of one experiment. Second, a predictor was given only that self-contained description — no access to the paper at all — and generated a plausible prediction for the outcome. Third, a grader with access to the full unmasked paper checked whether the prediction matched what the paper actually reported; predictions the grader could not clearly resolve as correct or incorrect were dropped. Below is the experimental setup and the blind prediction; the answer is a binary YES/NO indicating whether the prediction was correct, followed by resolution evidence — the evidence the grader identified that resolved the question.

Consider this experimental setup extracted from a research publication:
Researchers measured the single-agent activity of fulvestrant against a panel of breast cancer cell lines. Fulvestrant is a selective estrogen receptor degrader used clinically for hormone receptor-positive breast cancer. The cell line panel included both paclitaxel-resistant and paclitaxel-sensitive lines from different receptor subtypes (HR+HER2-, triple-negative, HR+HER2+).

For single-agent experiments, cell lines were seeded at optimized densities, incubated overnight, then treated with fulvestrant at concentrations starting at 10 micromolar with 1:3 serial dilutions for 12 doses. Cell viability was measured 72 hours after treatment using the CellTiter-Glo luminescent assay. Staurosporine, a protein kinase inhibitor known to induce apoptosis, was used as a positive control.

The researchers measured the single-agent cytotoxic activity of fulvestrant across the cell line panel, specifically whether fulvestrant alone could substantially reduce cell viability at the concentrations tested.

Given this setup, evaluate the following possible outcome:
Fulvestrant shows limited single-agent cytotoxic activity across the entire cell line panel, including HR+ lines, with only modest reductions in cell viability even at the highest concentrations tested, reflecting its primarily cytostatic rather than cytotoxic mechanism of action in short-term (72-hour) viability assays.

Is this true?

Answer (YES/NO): YES